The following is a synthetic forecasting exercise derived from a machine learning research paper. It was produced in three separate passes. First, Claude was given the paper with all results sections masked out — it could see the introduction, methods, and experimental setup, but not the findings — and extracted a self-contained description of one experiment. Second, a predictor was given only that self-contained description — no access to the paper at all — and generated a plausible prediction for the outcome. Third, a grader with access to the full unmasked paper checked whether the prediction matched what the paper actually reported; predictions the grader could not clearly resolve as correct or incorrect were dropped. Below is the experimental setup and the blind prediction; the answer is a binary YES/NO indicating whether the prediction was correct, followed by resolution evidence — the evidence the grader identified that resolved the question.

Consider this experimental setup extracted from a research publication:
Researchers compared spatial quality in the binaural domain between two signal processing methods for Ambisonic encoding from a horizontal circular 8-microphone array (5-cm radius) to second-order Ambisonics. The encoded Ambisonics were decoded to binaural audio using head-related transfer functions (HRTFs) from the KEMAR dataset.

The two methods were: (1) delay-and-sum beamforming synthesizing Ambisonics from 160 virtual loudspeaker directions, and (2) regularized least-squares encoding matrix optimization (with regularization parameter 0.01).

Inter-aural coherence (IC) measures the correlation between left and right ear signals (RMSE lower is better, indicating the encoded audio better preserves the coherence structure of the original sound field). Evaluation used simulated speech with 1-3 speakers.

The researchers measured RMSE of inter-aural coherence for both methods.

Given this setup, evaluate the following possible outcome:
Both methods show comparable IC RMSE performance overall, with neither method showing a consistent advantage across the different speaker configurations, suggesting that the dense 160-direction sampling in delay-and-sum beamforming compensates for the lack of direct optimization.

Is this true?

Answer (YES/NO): NO